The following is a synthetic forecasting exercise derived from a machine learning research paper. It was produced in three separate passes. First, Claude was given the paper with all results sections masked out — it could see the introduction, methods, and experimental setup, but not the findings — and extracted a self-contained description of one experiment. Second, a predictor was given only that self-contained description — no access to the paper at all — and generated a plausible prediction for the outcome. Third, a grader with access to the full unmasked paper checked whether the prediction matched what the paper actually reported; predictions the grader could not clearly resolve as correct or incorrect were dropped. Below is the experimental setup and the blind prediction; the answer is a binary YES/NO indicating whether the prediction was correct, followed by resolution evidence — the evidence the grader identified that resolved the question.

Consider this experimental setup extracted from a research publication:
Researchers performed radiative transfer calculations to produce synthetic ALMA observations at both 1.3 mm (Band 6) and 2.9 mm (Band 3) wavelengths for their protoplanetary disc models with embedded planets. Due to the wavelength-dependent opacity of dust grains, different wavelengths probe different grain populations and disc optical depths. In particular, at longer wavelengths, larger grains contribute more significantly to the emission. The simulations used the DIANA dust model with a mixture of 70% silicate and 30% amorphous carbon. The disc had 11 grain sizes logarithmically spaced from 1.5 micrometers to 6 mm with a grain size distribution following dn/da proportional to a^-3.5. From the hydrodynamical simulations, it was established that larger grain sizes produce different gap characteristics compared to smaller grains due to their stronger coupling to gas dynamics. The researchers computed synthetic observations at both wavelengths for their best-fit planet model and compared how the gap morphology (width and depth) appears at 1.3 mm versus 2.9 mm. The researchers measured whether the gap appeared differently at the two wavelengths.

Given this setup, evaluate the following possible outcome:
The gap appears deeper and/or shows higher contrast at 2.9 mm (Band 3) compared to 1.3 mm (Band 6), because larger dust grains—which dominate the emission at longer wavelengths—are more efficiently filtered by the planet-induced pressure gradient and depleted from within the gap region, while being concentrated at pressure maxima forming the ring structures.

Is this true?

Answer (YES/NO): NO